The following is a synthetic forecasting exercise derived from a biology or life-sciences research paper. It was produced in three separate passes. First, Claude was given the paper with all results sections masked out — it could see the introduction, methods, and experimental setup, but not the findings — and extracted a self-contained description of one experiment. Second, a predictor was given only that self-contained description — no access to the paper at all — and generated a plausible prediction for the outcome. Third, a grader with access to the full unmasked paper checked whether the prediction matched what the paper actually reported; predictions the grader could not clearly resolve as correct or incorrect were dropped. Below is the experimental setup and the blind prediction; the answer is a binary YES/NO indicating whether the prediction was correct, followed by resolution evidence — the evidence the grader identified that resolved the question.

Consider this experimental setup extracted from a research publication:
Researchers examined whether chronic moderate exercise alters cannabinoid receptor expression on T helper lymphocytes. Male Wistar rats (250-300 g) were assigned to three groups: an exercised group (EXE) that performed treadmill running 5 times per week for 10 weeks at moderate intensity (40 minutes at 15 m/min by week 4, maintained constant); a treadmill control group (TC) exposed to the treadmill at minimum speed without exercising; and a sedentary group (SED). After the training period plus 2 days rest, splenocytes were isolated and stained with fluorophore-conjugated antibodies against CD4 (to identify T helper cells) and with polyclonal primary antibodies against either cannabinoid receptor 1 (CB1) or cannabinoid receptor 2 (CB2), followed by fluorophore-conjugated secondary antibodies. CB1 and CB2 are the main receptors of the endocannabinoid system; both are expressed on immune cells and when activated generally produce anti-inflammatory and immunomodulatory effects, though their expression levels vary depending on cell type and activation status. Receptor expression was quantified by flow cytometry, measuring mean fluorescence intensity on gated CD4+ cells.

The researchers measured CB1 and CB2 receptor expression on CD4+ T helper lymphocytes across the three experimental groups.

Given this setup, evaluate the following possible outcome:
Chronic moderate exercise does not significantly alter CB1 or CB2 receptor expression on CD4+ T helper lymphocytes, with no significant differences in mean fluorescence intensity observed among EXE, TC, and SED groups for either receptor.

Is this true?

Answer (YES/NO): NO